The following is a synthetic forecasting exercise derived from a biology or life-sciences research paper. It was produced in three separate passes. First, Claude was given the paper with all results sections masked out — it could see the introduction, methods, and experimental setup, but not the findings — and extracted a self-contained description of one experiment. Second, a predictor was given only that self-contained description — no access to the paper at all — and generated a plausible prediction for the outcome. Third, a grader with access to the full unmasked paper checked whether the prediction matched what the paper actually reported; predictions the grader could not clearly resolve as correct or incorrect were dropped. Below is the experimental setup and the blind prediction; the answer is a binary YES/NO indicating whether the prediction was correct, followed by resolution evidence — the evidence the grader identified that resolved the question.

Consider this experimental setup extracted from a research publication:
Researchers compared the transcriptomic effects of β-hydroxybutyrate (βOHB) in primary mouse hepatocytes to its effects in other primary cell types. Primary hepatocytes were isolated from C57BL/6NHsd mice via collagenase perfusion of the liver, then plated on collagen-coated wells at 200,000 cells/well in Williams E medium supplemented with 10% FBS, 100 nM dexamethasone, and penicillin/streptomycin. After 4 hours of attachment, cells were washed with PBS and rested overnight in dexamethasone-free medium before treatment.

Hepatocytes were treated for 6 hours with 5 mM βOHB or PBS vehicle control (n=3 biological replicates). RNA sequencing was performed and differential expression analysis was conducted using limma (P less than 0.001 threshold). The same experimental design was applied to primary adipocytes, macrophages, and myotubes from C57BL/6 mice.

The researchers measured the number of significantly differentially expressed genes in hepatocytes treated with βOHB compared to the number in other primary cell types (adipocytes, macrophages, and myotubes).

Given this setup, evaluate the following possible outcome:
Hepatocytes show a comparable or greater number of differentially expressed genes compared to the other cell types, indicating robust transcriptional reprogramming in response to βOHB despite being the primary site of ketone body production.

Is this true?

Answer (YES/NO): NO